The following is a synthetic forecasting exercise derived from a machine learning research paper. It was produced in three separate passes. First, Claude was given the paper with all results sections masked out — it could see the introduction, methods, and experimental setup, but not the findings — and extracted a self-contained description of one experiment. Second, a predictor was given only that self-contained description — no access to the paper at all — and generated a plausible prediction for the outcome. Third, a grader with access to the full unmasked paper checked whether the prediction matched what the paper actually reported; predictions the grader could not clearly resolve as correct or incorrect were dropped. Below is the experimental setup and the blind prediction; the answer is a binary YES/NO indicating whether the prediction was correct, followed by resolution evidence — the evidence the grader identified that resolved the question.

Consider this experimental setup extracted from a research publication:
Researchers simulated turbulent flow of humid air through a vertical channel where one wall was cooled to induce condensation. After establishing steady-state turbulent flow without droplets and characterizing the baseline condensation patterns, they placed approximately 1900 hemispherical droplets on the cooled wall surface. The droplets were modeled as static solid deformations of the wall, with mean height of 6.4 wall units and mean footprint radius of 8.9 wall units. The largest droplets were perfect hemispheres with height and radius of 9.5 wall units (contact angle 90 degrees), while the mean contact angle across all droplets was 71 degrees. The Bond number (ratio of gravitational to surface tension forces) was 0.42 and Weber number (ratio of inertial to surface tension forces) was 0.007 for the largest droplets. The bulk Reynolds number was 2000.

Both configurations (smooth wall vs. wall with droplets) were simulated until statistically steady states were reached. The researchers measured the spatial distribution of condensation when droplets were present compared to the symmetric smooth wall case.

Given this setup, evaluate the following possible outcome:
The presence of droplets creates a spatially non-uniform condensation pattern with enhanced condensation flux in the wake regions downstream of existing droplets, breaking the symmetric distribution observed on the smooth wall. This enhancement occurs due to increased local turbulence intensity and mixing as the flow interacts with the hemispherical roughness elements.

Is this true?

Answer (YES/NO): NO